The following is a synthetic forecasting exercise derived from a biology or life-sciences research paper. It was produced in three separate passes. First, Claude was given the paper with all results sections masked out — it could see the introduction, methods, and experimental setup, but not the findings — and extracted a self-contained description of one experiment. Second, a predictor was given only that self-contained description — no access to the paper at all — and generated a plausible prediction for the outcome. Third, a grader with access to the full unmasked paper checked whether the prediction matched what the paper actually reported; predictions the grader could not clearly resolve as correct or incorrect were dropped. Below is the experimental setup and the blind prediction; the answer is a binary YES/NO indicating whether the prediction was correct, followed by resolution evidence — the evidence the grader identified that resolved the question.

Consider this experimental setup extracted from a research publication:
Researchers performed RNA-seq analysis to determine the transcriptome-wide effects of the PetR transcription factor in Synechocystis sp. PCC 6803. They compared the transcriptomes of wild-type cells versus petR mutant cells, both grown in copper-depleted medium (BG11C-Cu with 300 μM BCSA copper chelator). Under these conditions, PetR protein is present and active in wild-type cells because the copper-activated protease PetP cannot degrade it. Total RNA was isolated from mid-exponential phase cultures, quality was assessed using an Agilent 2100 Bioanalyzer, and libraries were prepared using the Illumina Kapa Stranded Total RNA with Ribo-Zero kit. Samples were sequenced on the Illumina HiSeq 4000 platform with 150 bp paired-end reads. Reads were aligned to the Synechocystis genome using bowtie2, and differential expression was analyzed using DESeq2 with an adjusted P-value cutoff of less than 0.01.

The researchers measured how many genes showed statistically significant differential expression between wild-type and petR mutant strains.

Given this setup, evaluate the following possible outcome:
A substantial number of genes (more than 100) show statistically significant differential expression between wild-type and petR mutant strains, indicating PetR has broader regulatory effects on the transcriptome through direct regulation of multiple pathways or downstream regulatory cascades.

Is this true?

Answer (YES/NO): NO